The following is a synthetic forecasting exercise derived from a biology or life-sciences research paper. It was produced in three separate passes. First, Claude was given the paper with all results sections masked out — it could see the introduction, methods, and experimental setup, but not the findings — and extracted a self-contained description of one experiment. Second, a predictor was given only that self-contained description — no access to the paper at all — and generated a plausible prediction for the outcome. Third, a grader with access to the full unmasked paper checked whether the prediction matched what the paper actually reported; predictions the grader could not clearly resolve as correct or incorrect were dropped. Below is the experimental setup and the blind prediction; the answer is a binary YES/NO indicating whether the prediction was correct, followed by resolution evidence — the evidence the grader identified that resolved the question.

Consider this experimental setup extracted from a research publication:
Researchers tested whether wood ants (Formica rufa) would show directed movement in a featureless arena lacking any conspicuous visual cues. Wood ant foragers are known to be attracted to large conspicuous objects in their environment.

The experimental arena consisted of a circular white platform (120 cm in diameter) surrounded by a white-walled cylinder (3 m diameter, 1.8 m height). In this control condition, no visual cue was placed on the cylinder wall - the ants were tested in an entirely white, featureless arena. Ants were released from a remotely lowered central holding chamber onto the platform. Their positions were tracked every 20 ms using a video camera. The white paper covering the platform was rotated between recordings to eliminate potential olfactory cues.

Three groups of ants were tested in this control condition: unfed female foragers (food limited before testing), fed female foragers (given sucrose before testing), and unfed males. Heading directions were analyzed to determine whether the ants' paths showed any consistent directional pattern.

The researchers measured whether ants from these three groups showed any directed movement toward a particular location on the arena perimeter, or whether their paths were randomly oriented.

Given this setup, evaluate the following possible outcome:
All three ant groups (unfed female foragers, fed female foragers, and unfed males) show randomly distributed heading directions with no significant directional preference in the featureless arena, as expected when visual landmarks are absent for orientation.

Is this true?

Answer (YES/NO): NO